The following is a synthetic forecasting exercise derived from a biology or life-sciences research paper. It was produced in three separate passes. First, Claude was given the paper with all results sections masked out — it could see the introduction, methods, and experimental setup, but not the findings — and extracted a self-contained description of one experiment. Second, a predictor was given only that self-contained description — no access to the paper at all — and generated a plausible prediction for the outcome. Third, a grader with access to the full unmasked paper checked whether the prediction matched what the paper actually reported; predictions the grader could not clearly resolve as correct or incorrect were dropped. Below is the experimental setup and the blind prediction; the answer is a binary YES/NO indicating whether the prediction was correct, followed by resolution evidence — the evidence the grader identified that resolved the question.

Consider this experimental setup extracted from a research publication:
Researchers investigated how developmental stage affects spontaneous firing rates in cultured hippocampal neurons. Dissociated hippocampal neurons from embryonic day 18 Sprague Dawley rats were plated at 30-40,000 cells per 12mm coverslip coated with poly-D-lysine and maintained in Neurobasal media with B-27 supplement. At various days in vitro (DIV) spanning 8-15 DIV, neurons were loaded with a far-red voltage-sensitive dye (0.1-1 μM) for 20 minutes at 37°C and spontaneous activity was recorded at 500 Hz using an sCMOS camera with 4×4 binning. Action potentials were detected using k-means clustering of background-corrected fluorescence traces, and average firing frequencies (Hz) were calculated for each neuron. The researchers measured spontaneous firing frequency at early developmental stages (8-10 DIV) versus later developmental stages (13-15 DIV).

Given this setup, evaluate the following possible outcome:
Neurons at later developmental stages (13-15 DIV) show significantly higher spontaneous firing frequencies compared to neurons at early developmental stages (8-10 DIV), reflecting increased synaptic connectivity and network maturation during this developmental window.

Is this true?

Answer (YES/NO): NO